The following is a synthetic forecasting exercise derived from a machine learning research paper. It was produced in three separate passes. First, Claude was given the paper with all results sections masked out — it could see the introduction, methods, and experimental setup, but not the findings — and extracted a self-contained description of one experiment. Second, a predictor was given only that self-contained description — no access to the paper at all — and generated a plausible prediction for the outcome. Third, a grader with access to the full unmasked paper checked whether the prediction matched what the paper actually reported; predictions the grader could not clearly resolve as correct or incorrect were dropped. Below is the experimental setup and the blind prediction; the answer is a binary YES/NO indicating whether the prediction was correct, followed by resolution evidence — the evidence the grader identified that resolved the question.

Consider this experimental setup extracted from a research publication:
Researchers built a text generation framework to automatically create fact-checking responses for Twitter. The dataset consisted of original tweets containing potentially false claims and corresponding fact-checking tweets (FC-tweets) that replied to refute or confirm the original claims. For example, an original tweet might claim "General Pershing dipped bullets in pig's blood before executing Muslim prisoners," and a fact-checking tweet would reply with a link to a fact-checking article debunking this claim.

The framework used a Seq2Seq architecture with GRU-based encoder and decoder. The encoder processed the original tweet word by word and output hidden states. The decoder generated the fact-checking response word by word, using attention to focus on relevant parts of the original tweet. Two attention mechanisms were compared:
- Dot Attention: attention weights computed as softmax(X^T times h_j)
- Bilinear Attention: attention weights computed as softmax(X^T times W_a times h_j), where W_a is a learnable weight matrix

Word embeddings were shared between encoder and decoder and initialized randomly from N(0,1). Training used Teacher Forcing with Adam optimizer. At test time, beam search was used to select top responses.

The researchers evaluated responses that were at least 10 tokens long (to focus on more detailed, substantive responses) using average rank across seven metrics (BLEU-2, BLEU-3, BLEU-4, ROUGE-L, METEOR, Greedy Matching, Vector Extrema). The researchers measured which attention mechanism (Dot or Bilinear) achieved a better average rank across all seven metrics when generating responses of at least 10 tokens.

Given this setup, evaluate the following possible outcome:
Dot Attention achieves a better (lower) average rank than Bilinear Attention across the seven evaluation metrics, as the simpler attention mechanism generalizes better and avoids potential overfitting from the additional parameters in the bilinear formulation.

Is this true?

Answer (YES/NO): NO